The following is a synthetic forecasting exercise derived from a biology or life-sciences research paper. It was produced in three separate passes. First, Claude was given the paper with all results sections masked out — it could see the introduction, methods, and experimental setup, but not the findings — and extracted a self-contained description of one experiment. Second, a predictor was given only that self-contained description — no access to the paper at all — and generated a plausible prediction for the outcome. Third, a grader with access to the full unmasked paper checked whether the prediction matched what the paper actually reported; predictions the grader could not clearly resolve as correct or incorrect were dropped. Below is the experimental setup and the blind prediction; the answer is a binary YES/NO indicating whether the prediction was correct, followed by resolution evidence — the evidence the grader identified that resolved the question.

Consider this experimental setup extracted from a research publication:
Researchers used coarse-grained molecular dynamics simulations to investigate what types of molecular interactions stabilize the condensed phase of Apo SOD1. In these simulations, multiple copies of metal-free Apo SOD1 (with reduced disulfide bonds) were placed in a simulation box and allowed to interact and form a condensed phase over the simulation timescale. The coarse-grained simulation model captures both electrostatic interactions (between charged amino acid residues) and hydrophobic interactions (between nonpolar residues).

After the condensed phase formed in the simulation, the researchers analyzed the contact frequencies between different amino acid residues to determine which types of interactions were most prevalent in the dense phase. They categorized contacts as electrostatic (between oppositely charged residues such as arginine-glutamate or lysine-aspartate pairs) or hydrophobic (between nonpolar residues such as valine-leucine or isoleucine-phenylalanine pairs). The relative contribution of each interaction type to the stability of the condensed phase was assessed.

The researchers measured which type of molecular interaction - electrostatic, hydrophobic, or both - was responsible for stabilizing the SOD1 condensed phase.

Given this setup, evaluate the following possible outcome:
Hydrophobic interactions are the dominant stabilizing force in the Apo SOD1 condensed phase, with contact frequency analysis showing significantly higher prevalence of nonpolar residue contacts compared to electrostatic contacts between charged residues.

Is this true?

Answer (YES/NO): NO